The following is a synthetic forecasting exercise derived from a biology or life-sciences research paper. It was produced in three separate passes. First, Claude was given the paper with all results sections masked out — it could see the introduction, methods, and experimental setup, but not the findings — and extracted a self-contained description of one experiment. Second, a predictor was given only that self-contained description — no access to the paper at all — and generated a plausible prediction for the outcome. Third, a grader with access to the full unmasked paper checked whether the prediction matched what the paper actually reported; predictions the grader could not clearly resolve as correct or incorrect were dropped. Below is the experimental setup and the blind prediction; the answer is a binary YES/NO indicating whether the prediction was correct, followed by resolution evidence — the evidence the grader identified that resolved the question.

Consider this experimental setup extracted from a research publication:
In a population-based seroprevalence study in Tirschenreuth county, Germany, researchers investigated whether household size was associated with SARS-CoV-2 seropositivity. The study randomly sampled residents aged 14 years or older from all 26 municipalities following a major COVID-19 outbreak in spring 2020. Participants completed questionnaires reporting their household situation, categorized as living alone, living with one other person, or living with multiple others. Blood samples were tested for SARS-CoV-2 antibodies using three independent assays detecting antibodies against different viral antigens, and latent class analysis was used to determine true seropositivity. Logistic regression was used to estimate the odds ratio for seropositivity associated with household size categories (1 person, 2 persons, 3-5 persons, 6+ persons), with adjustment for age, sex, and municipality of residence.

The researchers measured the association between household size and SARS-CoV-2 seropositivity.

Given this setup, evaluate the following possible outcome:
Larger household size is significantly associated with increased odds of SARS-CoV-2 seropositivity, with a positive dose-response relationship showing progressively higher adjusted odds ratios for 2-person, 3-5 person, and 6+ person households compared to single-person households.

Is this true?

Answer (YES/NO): NO